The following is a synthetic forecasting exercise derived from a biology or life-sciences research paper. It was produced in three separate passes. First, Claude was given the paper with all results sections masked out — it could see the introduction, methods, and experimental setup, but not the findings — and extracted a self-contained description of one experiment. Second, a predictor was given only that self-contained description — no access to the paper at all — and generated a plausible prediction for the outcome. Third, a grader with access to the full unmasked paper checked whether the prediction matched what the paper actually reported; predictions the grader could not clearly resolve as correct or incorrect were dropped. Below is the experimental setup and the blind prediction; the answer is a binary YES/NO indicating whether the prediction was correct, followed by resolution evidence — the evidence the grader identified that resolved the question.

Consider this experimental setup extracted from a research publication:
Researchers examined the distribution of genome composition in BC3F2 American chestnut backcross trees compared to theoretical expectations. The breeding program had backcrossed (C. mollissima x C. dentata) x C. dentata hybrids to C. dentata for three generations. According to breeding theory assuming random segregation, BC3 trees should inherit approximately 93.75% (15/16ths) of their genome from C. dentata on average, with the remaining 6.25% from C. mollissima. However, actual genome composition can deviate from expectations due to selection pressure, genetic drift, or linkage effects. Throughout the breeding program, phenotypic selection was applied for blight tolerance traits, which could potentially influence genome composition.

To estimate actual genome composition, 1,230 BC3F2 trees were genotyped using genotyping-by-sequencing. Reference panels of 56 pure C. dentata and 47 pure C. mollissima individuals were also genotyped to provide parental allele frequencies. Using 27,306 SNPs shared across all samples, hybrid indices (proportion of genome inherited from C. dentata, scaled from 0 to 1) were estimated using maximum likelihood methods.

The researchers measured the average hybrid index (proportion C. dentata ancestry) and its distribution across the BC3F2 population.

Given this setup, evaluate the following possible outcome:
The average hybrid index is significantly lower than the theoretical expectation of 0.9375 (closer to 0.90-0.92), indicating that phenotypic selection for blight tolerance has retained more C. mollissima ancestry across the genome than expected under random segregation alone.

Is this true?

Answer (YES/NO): NO